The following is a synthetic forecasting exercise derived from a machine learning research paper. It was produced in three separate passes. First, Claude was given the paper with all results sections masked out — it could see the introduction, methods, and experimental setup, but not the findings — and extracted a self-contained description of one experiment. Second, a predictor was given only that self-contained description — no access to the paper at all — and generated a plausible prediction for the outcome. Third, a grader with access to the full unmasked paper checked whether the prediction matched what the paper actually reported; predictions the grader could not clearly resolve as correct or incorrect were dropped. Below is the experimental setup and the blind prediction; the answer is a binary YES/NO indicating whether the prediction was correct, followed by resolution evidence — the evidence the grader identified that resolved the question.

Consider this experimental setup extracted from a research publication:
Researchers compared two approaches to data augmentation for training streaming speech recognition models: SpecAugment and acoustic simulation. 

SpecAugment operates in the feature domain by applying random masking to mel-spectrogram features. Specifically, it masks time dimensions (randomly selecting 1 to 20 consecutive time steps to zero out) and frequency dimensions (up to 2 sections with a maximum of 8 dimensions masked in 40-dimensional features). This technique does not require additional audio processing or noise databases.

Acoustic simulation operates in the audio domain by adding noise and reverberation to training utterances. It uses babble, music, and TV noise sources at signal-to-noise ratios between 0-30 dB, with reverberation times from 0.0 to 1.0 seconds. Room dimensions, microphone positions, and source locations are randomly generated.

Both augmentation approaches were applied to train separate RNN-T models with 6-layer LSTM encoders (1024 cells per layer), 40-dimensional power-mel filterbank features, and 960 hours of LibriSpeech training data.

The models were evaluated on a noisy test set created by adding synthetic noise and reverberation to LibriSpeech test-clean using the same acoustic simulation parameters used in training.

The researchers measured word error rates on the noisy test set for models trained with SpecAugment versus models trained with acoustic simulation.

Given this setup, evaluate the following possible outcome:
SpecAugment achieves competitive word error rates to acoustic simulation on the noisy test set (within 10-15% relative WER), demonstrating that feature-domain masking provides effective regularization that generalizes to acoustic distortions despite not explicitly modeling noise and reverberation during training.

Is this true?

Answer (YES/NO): NO